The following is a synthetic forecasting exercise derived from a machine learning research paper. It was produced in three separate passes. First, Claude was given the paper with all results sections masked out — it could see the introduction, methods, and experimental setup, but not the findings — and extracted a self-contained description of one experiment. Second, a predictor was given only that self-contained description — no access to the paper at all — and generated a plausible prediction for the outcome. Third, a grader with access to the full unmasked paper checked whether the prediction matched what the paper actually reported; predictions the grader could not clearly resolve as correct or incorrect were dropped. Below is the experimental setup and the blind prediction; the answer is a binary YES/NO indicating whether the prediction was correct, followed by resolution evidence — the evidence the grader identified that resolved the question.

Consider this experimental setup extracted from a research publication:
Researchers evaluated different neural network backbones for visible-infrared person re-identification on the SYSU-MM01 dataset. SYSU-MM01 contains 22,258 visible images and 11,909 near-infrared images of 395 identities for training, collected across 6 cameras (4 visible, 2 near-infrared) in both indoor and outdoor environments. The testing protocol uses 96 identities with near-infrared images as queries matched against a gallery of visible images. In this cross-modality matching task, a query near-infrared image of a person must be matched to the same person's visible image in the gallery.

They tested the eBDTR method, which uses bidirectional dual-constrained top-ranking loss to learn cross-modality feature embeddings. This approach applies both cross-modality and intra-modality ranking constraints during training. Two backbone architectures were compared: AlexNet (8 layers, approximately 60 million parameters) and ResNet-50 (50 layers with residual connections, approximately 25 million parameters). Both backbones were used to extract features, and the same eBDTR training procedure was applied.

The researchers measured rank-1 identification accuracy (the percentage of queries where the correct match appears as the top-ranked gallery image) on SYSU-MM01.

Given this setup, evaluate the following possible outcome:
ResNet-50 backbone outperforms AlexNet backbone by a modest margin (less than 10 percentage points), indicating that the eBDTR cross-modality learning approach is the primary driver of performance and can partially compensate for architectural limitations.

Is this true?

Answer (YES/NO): YES